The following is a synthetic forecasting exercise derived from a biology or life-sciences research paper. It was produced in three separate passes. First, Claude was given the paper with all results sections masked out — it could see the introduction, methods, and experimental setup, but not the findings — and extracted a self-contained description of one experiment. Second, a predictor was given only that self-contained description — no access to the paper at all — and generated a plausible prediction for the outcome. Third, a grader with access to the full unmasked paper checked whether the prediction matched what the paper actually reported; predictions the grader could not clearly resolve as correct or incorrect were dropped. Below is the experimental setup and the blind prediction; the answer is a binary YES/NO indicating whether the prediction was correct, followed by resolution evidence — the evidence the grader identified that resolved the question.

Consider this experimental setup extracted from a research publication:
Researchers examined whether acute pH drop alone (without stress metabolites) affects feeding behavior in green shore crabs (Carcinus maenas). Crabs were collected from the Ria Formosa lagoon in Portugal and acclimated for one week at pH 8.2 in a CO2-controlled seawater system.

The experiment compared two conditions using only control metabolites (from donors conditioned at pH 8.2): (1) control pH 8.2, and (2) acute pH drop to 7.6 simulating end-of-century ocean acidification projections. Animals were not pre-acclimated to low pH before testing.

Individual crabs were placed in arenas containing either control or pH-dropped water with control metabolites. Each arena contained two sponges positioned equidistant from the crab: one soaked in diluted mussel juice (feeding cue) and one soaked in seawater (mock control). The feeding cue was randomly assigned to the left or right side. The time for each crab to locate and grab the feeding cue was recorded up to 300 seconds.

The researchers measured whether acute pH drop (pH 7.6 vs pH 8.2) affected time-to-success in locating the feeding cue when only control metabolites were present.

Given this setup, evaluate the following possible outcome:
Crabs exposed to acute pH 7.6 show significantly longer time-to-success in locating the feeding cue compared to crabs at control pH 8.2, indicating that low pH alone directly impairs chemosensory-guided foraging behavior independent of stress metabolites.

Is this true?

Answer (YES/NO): NO